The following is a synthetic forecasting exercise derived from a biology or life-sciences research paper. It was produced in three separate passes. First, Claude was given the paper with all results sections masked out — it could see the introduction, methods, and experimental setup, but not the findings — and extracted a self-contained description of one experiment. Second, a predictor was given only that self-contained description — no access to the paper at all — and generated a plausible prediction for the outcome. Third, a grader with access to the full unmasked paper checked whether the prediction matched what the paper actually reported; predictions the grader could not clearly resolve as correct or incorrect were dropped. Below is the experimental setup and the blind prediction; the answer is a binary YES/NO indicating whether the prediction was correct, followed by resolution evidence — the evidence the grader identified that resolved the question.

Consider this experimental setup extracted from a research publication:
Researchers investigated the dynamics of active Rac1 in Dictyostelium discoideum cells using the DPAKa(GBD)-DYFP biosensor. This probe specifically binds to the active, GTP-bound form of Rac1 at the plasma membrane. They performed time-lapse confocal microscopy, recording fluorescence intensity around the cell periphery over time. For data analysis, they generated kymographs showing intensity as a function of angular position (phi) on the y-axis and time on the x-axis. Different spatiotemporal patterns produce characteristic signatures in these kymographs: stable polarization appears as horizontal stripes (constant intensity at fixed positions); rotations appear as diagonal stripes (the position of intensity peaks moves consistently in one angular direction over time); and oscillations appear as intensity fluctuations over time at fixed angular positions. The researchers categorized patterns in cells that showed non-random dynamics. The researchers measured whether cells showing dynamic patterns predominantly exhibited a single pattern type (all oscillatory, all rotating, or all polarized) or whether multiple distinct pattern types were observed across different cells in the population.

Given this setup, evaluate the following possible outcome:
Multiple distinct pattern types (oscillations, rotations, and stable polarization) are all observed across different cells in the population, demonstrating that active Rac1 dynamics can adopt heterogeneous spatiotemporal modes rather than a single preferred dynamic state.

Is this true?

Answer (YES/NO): YES